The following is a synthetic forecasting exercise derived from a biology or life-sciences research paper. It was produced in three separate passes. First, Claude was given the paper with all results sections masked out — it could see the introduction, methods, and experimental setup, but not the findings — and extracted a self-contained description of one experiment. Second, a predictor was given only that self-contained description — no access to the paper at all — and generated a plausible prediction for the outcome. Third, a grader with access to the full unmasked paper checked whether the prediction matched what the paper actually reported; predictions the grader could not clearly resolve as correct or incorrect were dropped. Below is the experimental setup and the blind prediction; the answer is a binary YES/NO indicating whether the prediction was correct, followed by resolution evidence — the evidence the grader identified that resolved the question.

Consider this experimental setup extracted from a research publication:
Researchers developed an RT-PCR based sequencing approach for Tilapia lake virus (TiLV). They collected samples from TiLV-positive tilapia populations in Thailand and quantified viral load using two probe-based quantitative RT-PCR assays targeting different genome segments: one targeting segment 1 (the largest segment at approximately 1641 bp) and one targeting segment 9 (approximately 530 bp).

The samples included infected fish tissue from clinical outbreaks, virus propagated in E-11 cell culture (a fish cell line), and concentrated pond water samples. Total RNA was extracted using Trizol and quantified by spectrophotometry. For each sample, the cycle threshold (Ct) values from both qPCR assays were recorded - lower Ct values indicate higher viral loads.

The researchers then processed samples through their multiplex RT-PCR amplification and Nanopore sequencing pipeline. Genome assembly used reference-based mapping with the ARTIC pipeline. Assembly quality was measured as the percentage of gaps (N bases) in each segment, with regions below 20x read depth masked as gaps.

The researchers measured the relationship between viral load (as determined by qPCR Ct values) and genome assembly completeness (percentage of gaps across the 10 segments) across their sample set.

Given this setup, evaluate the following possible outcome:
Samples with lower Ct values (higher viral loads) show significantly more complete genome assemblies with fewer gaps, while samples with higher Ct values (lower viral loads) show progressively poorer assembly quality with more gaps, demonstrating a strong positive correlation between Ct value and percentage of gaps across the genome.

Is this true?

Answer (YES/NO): YES